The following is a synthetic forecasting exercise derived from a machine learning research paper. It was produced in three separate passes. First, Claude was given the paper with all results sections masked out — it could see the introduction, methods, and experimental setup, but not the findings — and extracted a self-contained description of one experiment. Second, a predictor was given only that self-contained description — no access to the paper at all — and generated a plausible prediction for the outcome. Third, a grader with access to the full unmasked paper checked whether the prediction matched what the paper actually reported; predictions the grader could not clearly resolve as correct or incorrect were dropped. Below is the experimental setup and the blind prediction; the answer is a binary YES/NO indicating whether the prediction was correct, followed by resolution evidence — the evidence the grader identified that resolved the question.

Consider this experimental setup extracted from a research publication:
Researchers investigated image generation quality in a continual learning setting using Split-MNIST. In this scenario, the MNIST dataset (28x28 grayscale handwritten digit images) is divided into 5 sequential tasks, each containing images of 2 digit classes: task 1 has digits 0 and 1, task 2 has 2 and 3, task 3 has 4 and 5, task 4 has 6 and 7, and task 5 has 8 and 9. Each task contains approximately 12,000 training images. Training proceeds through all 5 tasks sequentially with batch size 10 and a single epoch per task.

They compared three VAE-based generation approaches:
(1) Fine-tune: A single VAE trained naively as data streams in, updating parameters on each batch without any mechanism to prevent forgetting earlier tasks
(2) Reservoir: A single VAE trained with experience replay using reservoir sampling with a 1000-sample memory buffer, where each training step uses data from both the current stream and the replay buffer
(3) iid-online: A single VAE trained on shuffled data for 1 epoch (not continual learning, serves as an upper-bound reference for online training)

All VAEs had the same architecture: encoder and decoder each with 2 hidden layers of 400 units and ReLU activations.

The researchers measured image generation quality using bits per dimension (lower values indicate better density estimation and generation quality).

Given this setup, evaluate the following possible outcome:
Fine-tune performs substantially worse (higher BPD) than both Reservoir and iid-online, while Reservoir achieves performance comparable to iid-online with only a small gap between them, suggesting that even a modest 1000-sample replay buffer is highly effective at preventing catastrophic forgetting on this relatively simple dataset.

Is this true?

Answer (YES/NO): YES